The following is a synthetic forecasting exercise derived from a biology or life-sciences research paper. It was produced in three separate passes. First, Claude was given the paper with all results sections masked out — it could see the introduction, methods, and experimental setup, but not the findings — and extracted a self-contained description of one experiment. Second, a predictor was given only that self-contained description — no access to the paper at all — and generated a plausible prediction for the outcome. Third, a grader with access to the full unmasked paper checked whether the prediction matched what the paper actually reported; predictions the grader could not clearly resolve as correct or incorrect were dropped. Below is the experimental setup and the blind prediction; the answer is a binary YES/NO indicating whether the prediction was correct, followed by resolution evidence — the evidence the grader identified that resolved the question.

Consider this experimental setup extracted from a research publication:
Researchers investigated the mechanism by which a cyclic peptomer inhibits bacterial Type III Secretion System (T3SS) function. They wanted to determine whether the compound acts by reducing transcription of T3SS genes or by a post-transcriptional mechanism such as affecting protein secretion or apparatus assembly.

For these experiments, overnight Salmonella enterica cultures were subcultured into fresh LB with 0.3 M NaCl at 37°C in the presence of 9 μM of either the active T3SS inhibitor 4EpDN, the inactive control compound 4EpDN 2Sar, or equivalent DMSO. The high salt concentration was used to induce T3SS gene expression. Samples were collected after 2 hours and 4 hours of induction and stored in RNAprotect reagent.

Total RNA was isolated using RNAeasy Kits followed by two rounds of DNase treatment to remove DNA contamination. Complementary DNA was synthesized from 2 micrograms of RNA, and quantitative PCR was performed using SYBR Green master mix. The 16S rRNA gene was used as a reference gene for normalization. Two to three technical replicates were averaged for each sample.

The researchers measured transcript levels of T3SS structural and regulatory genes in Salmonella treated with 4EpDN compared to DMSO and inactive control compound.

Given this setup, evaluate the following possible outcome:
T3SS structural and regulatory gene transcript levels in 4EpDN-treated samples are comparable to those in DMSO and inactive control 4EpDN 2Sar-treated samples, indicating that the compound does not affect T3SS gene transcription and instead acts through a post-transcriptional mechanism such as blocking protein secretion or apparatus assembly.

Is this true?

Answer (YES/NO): YES